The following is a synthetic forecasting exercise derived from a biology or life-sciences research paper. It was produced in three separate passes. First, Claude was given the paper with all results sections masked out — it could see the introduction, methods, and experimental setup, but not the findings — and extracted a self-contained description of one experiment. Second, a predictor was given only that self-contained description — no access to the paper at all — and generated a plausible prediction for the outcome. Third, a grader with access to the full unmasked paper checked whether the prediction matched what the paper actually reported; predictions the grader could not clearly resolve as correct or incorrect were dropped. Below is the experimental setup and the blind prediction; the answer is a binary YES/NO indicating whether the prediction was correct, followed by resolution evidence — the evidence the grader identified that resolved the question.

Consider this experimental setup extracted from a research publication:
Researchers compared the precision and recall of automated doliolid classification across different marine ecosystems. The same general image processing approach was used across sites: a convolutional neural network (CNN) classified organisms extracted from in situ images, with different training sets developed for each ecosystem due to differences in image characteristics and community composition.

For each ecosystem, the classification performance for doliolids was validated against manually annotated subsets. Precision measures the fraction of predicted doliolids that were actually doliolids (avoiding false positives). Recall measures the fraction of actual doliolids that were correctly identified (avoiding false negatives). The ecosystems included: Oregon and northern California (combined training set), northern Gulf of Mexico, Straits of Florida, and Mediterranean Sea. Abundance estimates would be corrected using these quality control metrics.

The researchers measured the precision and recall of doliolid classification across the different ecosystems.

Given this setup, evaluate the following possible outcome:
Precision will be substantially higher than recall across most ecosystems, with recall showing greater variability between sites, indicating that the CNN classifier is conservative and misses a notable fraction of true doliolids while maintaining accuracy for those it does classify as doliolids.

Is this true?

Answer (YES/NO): NO